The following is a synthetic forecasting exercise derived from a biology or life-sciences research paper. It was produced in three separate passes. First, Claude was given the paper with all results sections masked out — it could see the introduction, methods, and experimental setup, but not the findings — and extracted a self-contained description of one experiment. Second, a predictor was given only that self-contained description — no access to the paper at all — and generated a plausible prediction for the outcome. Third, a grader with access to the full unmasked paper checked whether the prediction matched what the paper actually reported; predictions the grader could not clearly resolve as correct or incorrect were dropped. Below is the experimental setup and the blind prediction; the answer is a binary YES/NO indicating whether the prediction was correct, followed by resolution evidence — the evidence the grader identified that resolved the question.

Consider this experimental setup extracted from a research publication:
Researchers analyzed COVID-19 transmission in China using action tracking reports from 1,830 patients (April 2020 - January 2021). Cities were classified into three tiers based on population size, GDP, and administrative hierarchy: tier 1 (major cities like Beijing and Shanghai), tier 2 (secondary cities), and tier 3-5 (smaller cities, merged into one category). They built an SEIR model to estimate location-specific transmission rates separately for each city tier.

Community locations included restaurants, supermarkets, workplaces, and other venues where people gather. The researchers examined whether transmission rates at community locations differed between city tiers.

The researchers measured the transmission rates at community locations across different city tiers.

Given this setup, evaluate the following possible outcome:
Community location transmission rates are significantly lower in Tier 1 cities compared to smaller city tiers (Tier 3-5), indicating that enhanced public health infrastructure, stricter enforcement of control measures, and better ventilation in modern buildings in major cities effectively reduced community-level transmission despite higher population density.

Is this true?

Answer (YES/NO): YES